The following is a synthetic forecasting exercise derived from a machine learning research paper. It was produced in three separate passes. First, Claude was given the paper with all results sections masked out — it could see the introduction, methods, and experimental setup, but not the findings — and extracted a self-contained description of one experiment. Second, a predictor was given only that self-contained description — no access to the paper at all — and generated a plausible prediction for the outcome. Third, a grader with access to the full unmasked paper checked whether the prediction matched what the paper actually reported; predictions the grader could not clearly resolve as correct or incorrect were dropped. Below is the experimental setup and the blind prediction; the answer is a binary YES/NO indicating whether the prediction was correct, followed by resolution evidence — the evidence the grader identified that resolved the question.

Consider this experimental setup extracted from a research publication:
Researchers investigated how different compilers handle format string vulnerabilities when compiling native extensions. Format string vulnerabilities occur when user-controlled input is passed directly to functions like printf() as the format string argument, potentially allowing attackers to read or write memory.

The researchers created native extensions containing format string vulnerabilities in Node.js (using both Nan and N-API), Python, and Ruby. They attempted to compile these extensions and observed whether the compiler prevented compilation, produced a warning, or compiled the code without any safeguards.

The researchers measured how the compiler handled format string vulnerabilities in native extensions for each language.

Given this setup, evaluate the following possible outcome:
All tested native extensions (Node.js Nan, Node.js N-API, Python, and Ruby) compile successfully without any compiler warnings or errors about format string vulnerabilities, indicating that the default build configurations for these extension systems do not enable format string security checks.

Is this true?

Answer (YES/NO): NO